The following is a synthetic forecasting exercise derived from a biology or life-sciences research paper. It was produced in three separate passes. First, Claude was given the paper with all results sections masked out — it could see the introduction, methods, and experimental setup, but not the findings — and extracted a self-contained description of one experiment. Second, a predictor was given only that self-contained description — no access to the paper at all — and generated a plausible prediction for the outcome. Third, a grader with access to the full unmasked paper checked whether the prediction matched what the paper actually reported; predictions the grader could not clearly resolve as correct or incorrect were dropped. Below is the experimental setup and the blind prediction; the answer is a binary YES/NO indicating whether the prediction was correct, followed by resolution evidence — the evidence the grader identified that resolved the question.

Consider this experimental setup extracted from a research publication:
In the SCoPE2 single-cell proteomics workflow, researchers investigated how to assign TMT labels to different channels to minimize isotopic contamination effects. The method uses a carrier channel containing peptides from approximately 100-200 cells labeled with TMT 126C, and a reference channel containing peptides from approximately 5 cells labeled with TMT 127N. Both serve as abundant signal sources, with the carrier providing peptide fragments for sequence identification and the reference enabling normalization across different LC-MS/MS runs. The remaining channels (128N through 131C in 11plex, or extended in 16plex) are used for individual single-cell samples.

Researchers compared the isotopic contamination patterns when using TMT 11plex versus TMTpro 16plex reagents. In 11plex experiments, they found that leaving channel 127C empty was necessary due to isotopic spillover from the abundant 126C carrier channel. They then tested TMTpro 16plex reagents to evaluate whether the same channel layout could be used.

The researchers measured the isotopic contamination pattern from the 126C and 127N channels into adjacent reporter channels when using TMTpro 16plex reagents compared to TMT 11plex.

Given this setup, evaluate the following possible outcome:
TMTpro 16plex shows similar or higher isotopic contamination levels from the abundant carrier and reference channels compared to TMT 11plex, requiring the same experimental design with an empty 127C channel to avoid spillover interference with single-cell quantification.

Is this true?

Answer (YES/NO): NO